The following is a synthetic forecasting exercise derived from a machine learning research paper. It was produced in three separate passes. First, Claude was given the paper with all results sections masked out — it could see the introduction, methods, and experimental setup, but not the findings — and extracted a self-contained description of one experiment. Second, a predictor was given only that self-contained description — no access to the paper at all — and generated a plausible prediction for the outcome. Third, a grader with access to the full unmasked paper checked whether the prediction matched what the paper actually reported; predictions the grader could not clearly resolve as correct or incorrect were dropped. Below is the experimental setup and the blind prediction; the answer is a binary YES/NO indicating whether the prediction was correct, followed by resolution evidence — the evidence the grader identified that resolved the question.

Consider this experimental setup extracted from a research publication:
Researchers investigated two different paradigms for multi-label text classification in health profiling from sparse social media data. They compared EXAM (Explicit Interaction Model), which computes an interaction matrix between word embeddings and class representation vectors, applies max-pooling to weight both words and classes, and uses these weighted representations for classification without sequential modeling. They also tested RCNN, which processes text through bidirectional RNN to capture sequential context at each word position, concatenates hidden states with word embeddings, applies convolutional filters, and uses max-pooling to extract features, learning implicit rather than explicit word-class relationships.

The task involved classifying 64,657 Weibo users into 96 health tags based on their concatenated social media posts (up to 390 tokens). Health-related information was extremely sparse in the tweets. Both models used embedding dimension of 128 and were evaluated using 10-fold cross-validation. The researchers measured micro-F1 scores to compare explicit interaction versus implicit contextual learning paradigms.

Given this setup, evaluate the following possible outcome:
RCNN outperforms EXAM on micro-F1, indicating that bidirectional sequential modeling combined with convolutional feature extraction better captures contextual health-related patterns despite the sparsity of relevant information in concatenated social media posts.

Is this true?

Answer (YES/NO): YES